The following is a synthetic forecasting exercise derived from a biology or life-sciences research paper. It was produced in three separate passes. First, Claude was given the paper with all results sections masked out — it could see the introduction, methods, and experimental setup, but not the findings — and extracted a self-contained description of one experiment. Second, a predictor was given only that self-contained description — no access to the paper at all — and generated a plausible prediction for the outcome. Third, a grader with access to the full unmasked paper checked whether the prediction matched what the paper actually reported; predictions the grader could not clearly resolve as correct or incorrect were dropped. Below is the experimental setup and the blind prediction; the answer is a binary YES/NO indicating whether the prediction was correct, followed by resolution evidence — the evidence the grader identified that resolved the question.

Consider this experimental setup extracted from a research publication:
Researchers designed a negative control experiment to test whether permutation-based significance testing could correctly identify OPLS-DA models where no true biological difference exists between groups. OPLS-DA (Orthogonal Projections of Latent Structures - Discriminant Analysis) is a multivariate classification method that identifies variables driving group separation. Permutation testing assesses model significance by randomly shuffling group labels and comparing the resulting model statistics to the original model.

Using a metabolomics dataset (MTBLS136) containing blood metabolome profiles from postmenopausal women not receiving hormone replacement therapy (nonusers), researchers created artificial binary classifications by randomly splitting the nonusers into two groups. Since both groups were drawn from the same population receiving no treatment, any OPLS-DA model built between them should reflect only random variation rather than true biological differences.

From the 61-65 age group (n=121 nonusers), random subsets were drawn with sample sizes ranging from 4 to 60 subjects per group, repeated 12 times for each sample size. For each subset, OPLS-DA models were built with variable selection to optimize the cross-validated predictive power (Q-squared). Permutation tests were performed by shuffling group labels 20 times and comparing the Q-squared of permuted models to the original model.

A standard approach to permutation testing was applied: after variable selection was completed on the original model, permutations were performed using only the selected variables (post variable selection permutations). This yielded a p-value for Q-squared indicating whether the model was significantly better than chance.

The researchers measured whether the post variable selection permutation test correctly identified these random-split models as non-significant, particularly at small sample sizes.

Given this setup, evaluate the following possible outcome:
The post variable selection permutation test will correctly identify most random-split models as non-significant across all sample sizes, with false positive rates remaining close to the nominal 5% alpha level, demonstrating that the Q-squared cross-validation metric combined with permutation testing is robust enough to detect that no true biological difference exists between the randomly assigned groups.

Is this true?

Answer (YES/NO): NO